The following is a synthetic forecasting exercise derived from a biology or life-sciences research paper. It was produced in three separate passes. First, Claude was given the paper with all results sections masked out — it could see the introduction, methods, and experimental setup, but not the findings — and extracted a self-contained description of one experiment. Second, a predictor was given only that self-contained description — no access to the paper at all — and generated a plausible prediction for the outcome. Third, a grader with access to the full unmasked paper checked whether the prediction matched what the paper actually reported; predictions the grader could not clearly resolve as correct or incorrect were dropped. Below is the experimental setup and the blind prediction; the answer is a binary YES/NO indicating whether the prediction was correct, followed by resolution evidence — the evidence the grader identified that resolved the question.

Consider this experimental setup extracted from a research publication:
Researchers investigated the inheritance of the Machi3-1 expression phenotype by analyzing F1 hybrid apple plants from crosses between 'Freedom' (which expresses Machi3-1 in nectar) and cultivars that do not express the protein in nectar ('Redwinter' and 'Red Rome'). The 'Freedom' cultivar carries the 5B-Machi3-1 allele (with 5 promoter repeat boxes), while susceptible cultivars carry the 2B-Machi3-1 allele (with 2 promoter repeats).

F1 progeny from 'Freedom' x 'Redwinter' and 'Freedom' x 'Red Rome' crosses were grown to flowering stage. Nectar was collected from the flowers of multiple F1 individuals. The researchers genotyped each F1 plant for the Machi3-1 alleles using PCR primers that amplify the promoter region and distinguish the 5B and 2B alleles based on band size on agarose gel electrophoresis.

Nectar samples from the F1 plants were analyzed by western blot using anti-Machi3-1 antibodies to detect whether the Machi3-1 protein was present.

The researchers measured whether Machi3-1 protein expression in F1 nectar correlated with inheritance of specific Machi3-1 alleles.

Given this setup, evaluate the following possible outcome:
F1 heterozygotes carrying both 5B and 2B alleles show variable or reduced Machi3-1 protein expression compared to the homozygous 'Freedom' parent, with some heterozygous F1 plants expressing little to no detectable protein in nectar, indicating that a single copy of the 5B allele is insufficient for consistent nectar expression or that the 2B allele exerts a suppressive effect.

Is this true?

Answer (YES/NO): NO